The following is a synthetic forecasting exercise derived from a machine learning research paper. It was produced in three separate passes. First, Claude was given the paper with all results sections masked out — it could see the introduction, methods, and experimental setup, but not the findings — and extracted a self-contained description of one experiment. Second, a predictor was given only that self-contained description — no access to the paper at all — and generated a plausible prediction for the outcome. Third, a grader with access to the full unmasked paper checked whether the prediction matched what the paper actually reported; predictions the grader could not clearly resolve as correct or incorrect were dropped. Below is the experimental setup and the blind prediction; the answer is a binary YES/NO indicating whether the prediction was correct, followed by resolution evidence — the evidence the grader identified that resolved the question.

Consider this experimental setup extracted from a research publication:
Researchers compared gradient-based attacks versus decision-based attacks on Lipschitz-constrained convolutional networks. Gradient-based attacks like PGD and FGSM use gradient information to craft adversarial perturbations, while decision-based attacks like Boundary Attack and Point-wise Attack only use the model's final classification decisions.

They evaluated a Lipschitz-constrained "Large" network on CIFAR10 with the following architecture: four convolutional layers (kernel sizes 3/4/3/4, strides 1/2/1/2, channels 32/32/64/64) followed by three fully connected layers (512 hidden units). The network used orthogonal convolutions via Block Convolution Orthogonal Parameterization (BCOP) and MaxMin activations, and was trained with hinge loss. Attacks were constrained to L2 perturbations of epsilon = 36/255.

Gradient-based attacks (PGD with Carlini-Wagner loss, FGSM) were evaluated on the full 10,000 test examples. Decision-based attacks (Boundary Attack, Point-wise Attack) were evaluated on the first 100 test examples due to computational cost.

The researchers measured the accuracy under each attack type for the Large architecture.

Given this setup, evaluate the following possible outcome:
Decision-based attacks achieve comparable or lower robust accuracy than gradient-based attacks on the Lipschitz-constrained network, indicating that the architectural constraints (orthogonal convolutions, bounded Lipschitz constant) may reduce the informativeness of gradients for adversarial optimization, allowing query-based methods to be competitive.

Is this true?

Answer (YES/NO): NO